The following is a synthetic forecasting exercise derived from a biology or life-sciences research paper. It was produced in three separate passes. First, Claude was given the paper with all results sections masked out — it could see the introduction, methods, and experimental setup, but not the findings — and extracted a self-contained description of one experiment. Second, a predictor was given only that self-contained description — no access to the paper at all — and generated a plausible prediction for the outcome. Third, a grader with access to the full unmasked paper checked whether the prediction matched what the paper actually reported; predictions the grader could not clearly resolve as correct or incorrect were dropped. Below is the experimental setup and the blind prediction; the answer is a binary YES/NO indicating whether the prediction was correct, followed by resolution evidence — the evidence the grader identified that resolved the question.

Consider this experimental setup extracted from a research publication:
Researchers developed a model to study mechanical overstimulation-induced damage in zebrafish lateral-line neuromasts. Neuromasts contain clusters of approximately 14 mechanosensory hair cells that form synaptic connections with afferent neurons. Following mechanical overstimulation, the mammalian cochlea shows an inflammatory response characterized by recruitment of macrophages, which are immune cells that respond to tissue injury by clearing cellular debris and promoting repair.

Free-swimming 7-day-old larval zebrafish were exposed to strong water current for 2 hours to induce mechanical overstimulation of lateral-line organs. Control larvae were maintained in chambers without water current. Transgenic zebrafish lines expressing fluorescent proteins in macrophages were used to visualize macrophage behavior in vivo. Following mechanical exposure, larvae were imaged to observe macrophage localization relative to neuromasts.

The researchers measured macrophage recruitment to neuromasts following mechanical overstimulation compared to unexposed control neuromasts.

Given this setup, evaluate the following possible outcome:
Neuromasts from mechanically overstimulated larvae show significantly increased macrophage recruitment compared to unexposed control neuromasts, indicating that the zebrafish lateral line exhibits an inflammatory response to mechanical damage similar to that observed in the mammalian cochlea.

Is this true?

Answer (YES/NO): NO